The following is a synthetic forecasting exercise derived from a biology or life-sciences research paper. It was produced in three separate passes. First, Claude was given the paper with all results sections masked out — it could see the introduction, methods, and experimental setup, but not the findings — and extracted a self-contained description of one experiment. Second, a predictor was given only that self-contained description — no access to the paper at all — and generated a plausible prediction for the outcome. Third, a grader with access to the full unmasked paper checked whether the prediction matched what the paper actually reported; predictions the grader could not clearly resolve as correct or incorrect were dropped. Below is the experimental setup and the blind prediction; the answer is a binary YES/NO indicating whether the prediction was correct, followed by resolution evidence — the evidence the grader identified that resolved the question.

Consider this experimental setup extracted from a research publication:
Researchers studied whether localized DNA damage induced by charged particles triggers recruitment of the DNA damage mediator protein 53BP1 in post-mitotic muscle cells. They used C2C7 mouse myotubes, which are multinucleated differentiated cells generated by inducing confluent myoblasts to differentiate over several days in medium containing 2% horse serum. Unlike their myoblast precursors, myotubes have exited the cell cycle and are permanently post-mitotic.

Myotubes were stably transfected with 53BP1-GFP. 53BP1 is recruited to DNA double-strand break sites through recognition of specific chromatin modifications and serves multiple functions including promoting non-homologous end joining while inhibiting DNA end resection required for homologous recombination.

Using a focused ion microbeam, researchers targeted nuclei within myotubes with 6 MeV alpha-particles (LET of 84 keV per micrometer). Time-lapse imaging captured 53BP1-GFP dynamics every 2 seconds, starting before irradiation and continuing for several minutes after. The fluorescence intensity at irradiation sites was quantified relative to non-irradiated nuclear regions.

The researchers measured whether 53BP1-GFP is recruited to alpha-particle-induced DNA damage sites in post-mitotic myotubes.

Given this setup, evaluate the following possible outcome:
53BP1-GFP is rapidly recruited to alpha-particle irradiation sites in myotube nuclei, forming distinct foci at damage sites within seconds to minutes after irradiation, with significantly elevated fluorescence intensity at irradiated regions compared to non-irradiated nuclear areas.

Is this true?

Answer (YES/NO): NO